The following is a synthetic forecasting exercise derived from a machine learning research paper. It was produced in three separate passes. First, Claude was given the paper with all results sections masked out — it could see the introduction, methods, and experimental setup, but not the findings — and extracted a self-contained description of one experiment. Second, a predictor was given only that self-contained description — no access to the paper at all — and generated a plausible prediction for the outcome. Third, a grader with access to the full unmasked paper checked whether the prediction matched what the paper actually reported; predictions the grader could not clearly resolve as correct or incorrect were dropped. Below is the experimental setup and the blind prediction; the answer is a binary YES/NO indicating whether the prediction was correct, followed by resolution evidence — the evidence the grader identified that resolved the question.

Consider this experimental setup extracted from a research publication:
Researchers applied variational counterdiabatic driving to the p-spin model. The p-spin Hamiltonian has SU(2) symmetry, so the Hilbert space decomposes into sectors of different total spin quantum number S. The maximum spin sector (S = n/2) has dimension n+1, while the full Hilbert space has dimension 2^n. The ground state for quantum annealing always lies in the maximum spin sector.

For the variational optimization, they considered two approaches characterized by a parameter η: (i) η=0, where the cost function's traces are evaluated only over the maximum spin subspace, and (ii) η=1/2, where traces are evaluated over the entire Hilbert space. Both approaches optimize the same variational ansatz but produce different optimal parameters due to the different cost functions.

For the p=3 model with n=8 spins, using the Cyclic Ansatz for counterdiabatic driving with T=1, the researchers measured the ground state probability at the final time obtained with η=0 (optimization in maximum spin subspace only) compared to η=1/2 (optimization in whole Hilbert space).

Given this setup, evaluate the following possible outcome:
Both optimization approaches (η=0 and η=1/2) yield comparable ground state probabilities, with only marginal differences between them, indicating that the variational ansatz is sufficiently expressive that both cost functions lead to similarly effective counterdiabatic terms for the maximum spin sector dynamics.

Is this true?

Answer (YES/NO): NO